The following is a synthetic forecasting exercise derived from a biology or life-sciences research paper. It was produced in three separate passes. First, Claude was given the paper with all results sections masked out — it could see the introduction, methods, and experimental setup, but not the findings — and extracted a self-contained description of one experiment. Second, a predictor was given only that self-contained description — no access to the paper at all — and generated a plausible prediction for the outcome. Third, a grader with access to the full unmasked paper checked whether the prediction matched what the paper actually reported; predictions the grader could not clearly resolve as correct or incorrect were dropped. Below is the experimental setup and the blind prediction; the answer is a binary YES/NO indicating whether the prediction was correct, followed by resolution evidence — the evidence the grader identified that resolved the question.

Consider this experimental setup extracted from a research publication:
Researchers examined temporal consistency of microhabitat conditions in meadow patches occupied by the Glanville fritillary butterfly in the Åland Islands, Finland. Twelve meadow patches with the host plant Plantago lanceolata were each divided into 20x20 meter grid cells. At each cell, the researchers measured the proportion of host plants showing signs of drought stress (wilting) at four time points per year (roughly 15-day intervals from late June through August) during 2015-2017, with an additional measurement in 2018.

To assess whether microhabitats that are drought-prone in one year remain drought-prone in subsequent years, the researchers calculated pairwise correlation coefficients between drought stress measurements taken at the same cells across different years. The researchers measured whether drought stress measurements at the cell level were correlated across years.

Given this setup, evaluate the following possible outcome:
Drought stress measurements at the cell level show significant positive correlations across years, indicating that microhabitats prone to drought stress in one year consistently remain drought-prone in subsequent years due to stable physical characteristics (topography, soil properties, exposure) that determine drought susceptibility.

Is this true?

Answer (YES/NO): NO